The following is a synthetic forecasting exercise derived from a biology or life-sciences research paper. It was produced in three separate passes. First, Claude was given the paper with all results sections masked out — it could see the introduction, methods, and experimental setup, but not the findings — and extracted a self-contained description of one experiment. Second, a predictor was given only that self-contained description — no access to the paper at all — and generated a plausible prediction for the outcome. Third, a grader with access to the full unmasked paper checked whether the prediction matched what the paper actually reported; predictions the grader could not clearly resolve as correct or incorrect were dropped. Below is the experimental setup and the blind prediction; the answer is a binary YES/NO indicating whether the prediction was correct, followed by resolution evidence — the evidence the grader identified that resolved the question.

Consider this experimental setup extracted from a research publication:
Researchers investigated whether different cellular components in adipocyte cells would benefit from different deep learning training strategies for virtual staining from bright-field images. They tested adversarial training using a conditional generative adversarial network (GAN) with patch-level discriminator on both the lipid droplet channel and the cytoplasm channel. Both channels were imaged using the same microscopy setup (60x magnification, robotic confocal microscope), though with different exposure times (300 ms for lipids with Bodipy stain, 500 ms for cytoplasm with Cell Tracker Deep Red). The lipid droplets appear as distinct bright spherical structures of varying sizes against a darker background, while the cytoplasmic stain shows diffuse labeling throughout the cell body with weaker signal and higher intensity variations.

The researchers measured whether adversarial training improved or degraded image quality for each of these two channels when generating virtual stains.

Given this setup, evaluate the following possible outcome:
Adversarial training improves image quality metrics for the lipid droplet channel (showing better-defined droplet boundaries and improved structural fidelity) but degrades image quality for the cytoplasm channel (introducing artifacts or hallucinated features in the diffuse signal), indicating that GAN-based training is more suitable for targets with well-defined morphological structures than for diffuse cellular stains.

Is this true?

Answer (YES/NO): YES